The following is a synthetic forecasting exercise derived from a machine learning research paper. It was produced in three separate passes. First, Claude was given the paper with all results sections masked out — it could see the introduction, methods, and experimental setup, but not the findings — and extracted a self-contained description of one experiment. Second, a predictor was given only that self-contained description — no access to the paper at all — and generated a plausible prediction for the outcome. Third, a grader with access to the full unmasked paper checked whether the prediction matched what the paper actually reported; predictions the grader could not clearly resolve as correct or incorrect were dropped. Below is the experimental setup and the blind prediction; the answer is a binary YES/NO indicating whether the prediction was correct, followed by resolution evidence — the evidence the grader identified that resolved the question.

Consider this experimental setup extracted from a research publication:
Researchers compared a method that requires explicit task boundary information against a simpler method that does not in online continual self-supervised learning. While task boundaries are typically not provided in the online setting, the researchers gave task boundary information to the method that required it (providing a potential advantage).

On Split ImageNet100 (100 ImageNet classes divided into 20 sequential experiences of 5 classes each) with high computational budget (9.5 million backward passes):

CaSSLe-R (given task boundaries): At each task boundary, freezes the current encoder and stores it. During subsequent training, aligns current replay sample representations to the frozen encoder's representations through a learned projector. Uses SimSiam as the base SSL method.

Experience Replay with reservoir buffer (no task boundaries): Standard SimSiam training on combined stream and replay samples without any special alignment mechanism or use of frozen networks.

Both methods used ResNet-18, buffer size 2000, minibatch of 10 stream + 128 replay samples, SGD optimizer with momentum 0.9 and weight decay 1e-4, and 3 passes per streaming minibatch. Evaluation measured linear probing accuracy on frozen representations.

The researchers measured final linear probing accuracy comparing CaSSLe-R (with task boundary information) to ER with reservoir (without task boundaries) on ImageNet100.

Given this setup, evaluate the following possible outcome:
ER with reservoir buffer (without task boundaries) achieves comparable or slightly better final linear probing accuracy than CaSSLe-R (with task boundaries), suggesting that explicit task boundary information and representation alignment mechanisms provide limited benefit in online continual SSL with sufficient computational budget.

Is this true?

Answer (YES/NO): YES